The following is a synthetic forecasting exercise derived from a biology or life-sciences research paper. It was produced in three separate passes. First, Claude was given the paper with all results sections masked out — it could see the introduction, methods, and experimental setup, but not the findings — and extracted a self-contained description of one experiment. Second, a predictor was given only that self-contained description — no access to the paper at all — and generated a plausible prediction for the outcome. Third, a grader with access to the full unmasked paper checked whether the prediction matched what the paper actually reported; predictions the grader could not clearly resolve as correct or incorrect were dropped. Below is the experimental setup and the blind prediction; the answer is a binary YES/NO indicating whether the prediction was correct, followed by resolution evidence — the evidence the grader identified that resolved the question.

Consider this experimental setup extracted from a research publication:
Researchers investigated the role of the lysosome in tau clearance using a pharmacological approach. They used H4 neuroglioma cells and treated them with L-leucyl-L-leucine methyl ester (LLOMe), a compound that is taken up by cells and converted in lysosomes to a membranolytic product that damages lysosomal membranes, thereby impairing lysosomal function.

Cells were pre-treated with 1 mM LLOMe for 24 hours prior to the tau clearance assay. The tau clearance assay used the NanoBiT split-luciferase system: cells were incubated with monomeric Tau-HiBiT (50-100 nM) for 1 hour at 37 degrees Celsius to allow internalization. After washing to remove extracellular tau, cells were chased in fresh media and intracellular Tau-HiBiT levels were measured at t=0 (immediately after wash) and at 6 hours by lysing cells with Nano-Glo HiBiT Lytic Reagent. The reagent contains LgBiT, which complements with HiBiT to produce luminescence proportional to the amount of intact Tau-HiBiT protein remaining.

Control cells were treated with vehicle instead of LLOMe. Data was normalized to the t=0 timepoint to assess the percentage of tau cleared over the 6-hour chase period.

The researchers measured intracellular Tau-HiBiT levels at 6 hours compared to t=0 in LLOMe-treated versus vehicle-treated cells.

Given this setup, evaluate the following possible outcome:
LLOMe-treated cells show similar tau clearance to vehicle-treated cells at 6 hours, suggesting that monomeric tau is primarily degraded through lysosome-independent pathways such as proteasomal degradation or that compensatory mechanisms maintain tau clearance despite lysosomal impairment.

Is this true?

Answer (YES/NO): NO